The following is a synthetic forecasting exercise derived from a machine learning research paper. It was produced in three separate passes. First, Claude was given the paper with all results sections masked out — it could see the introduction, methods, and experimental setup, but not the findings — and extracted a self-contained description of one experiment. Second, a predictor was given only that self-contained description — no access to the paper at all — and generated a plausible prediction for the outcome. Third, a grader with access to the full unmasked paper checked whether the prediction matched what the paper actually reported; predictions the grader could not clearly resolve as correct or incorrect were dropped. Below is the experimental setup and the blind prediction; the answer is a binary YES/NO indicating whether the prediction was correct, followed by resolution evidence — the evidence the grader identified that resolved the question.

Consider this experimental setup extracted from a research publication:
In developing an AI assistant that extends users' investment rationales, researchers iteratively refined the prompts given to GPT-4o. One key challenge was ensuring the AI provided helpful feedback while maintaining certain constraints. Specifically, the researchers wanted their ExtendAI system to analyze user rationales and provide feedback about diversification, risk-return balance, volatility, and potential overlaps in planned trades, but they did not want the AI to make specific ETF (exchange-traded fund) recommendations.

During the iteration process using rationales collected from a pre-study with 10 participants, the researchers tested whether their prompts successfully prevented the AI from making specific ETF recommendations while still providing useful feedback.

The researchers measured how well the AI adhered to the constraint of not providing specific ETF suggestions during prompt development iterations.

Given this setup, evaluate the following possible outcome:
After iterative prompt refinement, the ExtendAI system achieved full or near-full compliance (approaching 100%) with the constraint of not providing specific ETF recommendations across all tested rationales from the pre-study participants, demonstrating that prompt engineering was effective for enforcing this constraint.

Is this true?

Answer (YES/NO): NO